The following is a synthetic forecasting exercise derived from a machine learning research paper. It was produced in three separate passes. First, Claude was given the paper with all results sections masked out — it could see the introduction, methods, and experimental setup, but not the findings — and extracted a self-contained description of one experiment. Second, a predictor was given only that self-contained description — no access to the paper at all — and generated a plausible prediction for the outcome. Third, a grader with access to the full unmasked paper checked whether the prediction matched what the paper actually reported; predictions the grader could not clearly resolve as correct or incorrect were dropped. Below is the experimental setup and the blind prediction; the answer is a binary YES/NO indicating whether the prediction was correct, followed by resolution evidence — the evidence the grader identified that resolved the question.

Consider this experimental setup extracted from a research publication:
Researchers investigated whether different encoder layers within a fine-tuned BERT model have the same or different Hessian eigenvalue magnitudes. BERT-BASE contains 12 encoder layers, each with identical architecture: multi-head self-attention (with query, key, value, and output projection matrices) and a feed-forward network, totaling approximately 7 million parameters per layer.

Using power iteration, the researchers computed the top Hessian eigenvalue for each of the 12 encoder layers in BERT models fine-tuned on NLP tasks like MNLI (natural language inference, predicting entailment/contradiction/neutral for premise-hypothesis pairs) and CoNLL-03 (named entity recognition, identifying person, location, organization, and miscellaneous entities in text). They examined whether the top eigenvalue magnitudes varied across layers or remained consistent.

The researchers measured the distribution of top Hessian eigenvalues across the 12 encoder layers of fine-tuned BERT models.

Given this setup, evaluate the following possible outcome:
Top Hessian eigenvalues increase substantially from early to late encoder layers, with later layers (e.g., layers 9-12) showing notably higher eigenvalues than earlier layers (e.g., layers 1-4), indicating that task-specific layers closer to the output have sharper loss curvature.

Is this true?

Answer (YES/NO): NO